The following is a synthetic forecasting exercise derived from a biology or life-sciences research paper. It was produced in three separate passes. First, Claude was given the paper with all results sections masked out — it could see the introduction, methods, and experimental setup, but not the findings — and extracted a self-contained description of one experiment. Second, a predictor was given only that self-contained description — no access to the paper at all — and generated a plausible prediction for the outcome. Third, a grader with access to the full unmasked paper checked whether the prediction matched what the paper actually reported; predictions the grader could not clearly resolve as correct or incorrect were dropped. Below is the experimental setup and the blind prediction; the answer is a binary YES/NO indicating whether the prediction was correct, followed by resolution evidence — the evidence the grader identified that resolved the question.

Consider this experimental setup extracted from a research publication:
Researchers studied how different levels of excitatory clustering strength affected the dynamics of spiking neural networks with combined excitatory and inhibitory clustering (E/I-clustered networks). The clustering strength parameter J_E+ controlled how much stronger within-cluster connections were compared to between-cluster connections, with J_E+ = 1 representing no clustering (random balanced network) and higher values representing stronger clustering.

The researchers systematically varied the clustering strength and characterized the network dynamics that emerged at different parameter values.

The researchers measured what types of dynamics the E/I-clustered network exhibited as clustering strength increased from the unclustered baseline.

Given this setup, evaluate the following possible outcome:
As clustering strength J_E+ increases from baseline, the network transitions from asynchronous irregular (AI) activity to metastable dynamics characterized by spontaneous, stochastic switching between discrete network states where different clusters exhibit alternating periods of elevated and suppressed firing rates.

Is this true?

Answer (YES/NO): YES